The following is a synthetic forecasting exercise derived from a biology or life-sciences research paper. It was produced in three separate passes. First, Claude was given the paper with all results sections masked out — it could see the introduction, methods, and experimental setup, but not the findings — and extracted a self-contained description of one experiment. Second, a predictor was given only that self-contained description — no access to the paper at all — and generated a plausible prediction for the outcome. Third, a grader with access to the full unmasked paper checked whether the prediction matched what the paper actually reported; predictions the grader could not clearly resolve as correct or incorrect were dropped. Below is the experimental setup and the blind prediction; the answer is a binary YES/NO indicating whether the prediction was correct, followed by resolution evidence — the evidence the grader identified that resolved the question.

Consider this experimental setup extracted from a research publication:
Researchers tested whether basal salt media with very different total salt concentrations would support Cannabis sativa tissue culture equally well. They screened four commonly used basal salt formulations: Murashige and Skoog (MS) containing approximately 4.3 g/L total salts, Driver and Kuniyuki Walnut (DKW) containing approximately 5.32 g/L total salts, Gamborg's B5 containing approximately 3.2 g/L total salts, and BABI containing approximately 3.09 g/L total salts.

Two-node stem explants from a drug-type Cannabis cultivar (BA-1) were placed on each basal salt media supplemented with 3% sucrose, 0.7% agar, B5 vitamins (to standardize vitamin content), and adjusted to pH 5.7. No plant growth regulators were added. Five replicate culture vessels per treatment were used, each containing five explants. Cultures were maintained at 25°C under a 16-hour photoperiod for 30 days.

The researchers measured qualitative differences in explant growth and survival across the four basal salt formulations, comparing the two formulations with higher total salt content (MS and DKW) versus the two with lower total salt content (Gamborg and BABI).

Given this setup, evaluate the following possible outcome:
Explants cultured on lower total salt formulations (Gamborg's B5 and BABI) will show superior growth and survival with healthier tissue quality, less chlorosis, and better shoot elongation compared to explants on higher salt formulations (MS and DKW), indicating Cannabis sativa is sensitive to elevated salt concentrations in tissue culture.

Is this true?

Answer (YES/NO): NO